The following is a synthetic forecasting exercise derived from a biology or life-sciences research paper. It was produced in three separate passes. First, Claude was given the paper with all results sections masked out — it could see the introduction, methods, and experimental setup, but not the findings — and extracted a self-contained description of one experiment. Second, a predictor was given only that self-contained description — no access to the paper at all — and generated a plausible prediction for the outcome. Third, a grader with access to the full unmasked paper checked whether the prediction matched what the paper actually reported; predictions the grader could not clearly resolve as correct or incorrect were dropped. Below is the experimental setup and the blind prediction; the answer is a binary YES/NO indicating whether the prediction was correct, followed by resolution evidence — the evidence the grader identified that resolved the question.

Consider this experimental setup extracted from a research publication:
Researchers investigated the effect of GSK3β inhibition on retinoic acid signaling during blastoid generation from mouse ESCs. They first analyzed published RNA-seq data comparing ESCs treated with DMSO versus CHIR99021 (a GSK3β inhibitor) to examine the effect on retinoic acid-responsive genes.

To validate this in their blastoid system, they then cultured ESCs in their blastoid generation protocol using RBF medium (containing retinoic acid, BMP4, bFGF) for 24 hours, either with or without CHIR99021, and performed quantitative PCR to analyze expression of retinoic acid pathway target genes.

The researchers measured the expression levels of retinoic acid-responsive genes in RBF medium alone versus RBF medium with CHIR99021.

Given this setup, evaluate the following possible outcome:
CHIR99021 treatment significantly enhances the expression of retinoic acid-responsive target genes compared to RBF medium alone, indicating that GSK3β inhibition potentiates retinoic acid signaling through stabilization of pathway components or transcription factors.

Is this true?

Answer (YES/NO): NO